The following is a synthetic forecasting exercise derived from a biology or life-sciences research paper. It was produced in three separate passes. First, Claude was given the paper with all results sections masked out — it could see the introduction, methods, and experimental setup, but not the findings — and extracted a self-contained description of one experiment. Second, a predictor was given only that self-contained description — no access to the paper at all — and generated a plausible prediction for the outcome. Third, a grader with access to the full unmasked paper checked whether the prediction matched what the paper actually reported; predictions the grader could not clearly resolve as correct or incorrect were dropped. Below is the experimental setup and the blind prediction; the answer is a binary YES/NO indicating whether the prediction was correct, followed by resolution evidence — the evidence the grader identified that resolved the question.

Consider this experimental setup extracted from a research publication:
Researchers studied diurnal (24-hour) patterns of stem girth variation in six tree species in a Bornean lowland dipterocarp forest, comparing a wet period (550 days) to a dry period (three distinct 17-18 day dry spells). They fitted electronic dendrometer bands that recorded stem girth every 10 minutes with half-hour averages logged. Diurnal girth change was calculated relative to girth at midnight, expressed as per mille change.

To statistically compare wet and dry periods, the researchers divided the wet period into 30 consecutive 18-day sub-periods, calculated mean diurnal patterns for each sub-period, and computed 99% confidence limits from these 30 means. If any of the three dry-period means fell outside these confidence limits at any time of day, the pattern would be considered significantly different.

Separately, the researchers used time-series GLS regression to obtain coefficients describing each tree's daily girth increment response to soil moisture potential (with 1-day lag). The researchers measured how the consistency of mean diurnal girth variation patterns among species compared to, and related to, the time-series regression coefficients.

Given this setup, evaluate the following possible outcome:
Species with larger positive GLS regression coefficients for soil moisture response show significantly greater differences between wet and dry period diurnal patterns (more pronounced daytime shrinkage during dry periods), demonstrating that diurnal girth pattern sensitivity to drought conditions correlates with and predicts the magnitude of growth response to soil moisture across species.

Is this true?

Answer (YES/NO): NO